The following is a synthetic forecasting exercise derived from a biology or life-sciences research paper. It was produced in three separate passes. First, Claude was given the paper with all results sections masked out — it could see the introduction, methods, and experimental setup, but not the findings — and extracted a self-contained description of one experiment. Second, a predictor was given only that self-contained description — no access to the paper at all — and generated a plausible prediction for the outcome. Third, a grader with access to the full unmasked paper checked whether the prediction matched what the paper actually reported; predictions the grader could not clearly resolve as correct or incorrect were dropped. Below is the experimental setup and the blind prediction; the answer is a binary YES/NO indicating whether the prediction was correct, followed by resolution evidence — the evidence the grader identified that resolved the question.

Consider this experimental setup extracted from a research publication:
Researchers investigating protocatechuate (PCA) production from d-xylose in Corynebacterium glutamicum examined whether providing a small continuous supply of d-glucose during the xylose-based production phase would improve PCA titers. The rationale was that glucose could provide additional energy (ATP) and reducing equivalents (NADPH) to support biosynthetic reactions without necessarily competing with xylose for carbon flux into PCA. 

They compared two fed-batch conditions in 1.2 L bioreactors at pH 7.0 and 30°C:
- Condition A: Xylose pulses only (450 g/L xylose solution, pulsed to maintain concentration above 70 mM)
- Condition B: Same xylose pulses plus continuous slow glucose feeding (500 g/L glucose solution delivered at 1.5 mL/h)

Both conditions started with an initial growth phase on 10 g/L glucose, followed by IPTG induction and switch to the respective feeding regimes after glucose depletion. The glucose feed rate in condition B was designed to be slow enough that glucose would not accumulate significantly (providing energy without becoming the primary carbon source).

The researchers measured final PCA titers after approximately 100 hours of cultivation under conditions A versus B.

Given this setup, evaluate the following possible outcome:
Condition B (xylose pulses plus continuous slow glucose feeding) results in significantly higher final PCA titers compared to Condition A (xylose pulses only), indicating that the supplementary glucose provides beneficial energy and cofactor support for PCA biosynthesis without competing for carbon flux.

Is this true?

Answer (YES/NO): NO